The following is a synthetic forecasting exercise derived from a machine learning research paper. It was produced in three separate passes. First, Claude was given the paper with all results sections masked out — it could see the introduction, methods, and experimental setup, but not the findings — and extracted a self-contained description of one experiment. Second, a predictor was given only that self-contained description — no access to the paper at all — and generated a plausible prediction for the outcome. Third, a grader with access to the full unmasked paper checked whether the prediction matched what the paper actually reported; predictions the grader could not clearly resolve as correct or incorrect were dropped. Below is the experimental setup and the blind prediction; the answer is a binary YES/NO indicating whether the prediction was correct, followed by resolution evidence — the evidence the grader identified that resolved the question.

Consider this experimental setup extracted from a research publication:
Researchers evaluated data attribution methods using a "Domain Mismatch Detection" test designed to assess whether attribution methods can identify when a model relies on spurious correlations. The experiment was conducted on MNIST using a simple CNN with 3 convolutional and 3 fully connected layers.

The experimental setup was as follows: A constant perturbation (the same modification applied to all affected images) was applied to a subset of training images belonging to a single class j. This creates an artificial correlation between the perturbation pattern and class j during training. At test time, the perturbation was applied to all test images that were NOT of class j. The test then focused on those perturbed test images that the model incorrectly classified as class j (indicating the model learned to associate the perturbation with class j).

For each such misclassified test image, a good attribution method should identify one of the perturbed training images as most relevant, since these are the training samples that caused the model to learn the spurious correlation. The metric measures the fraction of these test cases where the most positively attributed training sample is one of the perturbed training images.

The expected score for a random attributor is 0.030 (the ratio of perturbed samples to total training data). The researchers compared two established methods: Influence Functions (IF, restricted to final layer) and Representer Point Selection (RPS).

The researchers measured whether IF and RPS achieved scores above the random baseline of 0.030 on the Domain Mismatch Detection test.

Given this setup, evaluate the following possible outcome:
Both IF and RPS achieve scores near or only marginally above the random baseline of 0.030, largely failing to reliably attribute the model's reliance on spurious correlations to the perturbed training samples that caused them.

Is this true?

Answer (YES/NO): NO